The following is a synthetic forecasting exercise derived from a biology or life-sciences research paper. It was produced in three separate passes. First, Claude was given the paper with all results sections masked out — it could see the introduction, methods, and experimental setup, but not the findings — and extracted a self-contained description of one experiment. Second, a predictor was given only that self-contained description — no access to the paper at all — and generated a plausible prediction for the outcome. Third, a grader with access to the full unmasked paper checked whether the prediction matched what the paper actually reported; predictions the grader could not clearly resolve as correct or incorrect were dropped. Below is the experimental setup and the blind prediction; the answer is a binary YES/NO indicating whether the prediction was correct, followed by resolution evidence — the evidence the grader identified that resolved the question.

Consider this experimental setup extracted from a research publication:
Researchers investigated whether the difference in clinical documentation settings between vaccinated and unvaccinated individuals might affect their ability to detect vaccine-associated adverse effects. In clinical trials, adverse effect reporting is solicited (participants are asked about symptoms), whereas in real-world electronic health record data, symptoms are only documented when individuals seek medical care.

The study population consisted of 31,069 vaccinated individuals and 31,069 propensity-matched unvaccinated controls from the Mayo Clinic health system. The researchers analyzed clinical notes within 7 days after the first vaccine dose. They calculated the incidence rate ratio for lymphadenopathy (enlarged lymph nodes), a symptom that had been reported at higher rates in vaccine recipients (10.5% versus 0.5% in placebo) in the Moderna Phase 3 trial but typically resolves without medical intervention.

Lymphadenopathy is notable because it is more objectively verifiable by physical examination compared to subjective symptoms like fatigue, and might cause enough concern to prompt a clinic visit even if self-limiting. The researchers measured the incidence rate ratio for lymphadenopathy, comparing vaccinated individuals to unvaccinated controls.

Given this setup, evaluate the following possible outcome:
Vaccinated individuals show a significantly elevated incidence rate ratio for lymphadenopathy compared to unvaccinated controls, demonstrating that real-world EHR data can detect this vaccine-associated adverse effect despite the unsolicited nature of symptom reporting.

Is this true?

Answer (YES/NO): NO